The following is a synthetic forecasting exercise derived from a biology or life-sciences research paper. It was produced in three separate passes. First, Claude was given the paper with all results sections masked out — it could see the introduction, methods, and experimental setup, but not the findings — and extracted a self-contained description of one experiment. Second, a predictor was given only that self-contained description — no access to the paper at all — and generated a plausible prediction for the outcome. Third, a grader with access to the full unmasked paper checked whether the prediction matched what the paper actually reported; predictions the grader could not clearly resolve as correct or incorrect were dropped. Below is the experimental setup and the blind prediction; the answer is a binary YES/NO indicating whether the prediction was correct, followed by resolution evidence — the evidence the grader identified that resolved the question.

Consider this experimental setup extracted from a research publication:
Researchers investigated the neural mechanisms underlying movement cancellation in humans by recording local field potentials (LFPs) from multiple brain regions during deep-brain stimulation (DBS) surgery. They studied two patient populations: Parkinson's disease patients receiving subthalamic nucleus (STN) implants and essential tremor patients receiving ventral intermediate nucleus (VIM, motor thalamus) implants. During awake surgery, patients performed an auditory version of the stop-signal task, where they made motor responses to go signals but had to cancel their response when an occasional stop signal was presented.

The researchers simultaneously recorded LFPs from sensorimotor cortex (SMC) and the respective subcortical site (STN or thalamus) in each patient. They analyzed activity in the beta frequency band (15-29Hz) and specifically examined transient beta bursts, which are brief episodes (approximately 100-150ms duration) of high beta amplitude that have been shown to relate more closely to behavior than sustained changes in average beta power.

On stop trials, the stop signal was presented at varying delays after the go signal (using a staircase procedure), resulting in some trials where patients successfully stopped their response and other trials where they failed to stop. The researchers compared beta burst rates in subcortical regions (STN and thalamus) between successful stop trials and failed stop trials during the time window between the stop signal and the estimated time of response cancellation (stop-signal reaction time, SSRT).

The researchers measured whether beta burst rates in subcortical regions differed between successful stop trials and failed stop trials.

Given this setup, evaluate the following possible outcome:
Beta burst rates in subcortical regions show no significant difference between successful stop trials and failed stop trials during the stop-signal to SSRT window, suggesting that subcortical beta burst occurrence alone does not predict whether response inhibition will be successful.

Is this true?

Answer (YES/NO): NO